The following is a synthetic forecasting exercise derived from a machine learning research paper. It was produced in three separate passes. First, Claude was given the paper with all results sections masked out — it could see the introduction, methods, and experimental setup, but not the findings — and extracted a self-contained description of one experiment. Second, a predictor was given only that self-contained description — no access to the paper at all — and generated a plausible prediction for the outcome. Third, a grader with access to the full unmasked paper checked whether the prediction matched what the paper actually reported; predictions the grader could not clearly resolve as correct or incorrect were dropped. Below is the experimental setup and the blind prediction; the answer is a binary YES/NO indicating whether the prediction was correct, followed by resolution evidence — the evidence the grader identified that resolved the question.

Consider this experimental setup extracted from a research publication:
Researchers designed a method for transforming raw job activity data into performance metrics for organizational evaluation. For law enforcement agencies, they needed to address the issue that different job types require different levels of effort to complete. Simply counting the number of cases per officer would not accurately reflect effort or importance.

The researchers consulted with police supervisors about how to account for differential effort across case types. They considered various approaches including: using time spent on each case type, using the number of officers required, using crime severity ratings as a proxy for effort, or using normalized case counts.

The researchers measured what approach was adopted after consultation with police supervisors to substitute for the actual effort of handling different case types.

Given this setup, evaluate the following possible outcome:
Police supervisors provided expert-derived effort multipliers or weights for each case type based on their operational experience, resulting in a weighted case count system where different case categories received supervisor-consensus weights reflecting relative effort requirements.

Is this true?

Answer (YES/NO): NO